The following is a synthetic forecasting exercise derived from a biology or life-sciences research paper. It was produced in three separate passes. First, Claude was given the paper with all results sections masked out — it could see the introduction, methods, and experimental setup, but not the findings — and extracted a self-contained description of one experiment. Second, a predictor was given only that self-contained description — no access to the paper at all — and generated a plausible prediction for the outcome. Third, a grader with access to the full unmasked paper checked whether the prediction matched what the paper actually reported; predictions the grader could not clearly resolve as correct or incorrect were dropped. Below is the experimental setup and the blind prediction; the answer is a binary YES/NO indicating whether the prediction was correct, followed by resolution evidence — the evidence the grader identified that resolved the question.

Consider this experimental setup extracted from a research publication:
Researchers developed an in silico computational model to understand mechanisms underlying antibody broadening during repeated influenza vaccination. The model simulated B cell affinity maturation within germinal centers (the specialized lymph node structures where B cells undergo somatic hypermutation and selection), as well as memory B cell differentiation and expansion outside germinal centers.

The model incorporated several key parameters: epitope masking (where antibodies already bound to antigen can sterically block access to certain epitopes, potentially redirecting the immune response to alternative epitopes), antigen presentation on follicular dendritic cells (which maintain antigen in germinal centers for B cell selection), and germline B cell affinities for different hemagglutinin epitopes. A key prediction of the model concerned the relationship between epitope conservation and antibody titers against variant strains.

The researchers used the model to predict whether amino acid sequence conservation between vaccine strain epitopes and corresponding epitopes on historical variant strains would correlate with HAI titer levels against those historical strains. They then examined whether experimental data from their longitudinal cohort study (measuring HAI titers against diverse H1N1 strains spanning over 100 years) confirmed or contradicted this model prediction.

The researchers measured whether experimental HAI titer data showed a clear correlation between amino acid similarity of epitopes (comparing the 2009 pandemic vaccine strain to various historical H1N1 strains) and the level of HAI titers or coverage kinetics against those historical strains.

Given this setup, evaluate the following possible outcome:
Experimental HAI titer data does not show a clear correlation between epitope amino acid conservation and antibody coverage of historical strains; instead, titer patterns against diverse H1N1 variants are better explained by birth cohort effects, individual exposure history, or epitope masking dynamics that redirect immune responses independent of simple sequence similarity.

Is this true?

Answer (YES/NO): NO